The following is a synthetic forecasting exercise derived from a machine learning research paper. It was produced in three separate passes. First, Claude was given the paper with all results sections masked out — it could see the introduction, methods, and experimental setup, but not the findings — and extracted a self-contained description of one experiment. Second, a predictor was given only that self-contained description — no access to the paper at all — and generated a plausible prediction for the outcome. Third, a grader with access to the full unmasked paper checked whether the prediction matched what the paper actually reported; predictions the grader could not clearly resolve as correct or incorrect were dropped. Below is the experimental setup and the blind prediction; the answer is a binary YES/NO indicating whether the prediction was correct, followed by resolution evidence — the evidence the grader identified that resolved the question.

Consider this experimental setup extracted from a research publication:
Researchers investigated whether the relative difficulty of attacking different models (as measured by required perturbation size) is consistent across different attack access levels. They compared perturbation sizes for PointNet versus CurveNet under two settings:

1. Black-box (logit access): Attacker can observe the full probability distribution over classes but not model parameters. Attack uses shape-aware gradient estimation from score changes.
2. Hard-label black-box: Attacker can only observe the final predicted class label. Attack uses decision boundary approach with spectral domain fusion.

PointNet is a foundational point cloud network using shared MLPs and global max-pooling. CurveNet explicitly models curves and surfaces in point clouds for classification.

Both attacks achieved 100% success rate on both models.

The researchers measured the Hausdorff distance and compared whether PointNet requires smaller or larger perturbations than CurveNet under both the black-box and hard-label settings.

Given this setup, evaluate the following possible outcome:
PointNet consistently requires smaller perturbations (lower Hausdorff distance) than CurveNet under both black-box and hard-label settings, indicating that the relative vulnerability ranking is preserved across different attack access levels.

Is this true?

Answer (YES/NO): NO